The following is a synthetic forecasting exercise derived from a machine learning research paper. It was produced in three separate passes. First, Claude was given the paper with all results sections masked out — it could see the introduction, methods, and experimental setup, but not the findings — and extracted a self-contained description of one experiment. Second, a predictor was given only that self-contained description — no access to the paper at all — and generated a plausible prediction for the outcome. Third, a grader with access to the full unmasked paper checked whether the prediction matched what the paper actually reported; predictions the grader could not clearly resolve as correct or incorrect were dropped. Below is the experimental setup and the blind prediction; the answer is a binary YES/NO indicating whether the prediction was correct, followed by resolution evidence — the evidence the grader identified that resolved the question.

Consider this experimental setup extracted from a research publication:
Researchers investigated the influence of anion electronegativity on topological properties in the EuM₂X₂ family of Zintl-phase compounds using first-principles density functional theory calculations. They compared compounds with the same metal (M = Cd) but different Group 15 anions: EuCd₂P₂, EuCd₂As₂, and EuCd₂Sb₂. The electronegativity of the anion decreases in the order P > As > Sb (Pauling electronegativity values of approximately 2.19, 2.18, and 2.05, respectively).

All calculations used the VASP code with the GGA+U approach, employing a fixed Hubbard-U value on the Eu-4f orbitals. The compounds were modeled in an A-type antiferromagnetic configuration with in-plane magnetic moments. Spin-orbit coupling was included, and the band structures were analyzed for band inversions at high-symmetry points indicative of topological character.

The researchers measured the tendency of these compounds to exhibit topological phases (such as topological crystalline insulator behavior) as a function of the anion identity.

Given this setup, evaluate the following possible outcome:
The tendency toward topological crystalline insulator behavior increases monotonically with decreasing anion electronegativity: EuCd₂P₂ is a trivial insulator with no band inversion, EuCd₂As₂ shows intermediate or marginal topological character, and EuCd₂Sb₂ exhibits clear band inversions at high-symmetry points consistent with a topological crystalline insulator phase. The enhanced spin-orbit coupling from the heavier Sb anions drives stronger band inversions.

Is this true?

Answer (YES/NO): NO